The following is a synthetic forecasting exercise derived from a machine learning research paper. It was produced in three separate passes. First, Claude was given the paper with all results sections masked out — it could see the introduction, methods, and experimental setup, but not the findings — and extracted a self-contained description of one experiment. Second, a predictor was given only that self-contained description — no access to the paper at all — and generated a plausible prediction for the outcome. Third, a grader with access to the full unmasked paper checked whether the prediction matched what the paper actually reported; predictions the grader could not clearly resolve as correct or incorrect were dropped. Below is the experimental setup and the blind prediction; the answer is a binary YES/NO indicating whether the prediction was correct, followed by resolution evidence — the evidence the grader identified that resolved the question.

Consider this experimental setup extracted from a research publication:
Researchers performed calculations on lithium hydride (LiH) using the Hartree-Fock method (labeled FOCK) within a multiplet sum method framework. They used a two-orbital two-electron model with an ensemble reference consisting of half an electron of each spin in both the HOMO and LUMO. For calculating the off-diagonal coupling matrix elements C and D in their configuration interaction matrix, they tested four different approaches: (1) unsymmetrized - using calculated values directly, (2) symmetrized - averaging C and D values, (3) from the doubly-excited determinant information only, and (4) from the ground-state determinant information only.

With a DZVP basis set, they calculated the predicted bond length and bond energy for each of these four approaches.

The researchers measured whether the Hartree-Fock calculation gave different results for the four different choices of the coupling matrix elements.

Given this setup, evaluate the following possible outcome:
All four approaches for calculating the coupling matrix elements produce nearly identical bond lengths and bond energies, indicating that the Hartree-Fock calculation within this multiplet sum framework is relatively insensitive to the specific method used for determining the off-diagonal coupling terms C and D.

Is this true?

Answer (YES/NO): YES